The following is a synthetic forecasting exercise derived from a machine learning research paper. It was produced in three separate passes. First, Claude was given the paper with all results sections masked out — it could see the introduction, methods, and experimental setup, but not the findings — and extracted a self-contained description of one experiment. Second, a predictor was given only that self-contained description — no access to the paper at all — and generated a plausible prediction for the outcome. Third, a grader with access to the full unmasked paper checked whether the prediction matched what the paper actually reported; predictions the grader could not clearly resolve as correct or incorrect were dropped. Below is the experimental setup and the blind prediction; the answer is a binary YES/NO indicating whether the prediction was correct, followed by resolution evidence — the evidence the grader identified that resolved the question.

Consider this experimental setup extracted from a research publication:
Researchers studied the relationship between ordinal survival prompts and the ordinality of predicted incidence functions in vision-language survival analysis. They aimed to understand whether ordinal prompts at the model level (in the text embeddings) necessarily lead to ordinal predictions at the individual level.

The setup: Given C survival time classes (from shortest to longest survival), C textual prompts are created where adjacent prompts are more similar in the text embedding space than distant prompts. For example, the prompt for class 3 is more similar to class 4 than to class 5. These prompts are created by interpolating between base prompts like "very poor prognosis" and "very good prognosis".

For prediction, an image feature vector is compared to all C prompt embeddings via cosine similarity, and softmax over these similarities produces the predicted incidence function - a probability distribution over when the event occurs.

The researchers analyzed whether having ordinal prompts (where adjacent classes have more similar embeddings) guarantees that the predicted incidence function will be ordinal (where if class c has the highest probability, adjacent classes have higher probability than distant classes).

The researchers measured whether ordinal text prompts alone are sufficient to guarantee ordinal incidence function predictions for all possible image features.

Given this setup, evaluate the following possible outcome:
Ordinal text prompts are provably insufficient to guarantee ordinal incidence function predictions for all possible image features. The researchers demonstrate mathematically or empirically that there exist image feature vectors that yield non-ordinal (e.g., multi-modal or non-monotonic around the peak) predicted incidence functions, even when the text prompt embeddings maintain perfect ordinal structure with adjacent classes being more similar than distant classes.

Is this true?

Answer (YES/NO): YES